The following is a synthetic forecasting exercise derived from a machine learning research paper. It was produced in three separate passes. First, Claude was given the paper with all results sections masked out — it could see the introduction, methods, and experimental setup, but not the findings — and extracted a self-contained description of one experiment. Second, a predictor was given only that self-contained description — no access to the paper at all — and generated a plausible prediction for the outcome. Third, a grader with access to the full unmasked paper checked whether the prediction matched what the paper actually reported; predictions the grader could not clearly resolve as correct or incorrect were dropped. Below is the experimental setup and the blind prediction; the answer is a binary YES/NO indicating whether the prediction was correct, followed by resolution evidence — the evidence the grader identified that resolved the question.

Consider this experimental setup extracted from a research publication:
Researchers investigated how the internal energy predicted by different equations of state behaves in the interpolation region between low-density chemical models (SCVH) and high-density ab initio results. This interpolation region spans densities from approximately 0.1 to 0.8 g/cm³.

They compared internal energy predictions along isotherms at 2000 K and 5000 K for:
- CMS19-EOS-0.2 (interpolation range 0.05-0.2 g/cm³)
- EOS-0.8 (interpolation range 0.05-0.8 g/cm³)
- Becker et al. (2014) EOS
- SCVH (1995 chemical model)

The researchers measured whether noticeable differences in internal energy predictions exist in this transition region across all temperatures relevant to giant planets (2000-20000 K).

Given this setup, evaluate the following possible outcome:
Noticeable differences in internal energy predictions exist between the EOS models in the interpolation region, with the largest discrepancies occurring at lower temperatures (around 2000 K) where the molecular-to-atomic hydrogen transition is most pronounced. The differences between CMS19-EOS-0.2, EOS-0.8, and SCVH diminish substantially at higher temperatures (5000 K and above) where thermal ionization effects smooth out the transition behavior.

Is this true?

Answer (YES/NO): NO